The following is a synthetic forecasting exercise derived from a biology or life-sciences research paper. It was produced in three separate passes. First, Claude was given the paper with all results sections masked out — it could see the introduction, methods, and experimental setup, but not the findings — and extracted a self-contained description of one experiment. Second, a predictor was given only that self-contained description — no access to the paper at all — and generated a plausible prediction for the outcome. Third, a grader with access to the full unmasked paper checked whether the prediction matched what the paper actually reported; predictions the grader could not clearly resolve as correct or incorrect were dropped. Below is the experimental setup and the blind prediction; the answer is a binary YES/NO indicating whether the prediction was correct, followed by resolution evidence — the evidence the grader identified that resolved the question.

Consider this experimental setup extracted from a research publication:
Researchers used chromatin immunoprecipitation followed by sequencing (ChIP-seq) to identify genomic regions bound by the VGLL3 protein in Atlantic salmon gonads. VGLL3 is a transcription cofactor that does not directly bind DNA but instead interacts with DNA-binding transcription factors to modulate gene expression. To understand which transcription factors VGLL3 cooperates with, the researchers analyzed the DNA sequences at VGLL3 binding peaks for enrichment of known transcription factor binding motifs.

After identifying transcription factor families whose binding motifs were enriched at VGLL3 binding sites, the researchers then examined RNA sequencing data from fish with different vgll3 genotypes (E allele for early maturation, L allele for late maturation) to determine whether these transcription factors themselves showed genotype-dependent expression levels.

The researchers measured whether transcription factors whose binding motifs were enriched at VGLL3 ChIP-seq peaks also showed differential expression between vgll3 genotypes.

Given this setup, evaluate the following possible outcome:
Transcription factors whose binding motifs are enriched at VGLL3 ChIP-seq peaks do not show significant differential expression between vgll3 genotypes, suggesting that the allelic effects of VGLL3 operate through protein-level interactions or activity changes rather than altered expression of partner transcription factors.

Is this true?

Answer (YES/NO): NO